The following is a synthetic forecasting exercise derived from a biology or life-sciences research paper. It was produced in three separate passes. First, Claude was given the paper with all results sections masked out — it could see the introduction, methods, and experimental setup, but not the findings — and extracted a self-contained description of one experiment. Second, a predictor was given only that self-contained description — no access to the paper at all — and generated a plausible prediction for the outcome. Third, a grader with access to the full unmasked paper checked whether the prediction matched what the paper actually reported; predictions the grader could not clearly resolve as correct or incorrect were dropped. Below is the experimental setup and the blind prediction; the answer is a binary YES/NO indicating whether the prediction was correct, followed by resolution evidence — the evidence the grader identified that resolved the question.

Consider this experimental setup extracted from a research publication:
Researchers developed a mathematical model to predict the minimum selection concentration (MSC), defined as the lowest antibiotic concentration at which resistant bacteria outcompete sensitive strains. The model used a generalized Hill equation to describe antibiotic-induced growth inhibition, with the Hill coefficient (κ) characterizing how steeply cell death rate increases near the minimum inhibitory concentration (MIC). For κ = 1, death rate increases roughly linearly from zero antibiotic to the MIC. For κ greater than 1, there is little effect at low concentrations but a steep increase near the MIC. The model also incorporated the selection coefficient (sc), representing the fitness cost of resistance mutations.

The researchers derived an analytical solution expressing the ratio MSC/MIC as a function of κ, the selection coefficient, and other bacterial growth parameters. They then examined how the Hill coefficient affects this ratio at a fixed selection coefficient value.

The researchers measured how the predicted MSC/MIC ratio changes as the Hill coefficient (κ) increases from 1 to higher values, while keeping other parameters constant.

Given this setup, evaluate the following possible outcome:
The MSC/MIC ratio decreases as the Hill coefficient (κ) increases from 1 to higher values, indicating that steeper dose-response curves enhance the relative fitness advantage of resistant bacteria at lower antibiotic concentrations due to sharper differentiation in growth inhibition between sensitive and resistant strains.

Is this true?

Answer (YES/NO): NO